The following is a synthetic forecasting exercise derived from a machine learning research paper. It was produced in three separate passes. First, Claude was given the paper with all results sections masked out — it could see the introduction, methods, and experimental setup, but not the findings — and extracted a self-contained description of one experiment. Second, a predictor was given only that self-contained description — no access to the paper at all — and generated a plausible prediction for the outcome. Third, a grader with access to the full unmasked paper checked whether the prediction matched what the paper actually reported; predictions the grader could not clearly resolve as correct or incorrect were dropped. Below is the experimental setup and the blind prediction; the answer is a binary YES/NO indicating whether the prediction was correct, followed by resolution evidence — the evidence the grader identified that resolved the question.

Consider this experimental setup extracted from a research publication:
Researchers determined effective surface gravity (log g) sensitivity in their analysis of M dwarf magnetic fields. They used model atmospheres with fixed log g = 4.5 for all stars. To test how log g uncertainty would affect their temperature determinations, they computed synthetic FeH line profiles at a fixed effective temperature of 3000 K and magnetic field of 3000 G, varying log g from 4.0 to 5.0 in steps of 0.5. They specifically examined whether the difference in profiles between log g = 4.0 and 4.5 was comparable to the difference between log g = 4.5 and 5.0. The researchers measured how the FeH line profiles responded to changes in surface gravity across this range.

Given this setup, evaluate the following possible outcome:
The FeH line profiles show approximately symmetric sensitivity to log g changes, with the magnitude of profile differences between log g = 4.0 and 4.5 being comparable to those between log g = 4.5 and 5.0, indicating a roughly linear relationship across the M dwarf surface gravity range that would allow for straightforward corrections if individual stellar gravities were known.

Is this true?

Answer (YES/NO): NO